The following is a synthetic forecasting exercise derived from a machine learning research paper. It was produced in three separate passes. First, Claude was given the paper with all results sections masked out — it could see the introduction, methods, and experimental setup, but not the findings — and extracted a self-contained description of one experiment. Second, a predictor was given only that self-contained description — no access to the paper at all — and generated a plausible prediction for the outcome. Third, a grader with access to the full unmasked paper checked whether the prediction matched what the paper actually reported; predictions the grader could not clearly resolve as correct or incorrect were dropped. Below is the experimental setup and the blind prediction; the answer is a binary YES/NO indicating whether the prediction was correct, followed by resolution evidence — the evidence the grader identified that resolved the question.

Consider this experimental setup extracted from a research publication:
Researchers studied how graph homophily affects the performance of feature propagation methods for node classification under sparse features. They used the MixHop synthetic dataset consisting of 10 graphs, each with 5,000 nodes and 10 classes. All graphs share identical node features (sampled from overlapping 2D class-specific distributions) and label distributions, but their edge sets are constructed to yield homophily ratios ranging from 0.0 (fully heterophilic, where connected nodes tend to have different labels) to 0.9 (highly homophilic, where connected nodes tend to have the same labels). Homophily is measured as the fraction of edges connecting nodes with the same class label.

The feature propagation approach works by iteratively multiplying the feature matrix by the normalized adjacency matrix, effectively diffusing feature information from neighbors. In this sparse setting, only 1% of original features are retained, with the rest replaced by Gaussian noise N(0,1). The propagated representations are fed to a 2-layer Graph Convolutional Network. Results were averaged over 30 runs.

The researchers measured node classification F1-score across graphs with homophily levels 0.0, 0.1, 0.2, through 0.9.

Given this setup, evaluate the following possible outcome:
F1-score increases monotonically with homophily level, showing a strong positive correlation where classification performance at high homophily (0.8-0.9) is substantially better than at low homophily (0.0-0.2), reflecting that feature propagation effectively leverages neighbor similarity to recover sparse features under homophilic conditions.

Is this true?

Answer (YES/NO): YES